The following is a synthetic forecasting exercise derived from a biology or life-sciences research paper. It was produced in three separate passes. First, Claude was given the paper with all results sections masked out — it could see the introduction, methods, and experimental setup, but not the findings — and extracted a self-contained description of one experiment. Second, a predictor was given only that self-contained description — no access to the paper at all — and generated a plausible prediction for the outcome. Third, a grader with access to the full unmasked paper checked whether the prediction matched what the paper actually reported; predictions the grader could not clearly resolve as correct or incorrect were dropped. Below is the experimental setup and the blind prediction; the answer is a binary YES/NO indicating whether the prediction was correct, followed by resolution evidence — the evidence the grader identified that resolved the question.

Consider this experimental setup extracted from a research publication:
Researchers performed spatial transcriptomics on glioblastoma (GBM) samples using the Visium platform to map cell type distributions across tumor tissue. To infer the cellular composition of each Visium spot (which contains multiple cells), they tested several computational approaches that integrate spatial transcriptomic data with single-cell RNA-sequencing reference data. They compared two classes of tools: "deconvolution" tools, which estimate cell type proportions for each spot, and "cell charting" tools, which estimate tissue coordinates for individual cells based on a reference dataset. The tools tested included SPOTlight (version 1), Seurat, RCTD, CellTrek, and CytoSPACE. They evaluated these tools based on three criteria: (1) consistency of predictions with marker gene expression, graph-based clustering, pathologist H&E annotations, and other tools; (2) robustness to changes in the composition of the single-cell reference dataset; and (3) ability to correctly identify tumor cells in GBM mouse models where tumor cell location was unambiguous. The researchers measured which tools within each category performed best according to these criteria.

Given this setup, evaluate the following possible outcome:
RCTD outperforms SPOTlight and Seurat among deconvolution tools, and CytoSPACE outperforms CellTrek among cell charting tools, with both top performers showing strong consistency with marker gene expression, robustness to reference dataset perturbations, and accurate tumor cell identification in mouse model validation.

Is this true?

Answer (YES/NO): NO